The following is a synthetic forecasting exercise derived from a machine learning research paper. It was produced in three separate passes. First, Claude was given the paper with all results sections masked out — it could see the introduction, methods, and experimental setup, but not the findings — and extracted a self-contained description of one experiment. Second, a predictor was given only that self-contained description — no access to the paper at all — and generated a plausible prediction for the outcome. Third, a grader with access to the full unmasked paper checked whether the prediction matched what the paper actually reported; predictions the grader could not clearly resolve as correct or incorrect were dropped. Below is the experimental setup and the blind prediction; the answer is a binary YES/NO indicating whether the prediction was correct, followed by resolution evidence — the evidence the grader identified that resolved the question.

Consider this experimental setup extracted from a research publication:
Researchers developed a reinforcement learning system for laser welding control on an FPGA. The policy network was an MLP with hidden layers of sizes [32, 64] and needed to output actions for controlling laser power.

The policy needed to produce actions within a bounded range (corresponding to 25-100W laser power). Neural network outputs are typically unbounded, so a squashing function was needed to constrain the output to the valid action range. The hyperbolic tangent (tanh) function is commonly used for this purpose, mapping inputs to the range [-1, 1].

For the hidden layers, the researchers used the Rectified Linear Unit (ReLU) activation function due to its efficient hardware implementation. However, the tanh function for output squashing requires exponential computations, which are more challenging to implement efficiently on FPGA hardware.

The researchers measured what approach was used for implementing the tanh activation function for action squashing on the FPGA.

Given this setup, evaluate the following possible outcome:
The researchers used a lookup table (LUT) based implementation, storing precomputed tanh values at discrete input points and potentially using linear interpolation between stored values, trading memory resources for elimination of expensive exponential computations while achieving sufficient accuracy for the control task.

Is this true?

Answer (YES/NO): NO